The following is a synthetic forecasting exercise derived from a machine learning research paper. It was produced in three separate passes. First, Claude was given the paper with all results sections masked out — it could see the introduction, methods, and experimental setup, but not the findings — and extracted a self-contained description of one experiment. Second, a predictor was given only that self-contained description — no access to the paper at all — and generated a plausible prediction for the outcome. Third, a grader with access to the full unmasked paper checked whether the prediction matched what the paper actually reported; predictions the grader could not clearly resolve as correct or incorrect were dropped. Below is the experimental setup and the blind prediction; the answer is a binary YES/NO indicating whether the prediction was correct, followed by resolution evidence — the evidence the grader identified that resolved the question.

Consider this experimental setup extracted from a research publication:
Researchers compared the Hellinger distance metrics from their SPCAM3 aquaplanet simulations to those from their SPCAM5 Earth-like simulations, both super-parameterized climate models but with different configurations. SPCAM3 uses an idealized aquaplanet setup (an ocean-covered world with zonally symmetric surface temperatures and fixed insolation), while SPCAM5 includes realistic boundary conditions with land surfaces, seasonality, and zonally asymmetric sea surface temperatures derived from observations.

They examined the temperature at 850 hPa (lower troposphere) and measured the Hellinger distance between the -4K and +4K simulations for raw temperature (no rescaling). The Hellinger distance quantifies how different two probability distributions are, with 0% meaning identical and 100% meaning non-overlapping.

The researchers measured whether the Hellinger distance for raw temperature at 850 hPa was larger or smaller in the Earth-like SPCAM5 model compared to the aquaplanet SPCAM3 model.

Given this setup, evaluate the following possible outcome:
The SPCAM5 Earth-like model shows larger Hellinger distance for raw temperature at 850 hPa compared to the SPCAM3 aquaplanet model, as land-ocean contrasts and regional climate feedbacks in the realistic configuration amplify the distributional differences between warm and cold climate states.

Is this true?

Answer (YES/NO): NO